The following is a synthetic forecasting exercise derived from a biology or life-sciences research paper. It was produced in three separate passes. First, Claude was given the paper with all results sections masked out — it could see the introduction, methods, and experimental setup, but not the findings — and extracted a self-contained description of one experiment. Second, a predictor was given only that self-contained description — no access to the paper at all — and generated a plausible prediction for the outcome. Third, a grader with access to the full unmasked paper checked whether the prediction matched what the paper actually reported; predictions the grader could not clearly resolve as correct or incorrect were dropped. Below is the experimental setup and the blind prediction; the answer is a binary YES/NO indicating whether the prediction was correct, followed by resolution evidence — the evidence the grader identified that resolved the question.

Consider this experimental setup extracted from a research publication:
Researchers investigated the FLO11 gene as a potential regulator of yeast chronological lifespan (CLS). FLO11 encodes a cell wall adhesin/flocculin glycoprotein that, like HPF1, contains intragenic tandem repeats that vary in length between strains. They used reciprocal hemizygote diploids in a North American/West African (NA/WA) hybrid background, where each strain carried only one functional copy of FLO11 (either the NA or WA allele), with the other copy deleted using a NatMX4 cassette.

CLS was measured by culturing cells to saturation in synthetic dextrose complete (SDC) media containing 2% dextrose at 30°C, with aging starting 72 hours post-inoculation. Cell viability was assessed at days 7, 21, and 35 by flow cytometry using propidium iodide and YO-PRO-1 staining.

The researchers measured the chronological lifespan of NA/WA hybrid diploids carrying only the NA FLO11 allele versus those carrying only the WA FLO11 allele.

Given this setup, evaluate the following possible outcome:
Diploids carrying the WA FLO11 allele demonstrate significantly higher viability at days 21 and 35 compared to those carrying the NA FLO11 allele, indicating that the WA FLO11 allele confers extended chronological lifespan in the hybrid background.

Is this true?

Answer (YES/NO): NO